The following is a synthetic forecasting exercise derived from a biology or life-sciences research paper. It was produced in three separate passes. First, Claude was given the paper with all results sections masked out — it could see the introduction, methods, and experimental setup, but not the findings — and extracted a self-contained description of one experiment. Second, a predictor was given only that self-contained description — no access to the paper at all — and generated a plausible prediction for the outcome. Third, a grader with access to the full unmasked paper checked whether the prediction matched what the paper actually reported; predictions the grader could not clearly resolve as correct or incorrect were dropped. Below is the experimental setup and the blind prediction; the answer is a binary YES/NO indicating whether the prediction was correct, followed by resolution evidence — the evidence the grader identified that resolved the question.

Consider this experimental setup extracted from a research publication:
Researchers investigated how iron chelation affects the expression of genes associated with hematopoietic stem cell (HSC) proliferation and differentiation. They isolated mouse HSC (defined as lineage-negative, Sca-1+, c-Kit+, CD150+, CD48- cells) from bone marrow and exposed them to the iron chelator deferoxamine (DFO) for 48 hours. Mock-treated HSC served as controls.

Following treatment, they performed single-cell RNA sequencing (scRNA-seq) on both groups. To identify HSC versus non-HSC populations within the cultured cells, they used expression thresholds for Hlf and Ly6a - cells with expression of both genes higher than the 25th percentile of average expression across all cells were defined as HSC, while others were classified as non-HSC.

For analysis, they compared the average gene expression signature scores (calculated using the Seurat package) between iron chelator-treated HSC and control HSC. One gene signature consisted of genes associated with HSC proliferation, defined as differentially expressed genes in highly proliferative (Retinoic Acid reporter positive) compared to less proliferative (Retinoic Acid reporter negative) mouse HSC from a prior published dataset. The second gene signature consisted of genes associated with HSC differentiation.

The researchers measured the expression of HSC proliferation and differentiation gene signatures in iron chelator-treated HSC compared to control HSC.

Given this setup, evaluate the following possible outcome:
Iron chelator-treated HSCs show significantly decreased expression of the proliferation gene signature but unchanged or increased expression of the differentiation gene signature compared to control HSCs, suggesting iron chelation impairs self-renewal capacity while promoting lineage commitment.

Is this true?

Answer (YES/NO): NO